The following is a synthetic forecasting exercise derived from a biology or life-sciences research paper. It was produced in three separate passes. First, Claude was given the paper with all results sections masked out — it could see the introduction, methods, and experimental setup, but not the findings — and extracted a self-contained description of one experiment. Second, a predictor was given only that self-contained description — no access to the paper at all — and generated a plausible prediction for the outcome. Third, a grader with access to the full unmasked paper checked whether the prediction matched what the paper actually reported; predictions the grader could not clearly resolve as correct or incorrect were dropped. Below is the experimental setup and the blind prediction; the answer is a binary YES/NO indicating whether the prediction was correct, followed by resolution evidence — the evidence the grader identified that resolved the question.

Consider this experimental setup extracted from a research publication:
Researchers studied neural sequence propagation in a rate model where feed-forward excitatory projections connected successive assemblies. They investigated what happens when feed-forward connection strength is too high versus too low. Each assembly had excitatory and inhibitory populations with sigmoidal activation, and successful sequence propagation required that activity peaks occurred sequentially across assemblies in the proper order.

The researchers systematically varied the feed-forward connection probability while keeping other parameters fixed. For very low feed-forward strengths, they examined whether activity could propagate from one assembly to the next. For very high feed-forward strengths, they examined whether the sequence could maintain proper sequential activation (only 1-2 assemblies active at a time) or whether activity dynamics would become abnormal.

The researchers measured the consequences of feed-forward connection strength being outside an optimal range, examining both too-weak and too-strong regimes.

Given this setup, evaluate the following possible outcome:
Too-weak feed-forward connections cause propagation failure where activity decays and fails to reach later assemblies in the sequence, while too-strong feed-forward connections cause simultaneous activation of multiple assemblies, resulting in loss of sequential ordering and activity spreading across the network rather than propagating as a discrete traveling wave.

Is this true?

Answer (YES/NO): YES